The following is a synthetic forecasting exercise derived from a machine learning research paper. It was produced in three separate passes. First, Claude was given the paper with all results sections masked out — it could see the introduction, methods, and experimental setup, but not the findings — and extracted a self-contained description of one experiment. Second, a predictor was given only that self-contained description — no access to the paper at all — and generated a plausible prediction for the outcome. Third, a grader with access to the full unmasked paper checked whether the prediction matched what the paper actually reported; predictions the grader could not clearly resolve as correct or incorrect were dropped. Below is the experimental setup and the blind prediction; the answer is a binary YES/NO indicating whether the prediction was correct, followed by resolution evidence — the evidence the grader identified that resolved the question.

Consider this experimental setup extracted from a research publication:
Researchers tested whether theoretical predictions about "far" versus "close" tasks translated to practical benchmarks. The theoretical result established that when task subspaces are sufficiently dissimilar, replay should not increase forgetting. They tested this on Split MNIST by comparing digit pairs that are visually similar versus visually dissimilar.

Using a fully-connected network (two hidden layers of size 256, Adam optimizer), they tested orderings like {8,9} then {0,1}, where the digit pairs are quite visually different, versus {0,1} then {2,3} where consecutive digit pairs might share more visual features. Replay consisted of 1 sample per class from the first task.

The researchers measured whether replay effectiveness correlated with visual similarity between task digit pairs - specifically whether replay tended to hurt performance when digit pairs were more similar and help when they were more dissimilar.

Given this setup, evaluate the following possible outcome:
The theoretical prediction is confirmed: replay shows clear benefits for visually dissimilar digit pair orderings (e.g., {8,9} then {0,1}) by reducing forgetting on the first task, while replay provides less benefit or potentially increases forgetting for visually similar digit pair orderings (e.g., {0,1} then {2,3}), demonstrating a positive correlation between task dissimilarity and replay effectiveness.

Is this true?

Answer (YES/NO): YES